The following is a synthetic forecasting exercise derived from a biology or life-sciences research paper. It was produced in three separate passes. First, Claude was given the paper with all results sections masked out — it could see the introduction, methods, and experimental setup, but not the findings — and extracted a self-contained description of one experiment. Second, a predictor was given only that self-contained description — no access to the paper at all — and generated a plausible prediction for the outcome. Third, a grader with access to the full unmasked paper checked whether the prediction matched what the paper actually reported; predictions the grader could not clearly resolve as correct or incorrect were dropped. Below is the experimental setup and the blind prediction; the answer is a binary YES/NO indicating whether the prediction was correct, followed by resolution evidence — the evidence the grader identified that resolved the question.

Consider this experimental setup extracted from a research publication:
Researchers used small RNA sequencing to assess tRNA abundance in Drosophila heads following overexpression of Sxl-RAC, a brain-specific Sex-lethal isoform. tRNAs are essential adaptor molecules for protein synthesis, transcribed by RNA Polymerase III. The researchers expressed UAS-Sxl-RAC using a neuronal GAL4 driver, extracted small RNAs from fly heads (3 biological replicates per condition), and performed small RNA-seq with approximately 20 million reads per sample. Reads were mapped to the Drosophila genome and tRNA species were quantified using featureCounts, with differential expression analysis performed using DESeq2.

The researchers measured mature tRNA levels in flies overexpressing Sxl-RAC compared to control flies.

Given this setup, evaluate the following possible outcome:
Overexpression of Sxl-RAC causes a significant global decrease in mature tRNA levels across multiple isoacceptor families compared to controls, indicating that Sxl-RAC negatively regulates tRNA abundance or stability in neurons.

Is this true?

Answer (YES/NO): NO